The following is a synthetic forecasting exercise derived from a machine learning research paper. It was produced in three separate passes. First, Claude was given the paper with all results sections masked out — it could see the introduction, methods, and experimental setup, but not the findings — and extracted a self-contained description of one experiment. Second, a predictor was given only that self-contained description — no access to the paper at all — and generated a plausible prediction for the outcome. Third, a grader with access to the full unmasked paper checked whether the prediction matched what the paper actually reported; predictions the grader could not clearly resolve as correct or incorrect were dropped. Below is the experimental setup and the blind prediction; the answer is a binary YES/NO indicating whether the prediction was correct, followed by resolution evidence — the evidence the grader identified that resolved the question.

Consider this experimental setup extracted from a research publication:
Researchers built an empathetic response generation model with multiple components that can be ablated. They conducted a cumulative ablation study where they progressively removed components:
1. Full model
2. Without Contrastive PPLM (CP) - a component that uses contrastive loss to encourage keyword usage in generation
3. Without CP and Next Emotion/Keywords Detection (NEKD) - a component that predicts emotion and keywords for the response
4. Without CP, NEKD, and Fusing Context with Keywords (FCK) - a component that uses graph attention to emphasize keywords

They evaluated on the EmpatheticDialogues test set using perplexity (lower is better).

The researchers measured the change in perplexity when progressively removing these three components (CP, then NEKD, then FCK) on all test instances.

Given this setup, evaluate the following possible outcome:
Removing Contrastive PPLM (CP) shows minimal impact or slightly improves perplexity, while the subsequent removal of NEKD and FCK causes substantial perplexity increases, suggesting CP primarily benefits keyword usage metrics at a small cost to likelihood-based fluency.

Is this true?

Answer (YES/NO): NO